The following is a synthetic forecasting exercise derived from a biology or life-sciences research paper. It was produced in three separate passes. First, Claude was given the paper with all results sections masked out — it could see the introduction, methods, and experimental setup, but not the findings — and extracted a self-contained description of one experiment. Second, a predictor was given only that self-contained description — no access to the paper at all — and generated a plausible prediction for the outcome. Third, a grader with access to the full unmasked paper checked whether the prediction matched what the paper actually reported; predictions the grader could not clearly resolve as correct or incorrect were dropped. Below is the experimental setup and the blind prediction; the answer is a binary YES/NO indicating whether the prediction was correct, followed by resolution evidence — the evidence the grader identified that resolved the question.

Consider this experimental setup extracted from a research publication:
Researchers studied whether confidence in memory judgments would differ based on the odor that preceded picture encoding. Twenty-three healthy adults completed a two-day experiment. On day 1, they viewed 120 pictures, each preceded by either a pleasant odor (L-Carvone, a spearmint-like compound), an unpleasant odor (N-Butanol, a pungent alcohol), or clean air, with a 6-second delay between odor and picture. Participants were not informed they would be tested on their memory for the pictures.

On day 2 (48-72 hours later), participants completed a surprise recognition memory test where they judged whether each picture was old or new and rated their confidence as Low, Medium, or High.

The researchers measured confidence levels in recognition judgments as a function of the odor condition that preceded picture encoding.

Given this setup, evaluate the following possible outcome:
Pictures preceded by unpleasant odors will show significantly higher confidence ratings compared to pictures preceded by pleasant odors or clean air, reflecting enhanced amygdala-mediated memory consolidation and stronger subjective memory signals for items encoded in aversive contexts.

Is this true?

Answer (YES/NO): YES